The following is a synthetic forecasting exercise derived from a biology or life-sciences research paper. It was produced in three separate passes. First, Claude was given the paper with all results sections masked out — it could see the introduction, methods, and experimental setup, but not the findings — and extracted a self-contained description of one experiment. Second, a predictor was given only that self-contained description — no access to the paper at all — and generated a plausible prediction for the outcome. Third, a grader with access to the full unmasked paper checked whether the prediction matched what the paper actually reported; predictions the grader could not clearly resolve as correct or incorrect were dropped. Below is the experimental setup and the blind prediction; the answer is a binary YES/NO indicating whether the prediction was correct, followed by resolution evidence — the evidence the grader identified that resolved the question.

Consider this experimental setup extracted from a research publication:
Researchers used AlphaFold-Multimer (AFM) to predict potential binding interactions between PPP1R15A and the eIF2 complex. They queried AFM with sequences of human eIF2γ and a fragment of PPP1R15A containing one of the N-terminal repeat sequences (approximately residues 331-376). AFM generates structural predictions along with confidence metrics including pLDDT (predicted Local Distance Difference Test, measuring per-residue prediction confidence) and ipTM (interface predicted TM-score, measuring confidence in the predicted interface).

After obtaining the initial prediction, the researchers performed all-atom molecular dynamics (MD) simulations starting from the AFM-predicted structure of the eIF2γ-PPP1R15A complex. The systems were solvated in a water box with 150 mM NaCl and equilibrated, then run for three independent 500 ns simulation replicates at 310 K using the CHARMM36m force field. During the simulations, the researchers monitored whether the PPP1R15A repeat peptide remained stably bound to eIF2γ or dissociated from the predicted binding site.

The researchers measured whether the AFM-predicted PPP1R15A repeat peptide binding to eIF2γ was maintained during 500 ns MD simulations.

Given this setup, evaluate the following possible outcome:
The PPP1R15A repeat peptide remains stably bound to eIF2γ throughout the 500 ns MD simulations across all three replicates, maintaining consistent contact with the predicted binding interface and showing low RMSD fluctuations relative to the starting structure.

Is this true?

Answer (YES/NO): YES